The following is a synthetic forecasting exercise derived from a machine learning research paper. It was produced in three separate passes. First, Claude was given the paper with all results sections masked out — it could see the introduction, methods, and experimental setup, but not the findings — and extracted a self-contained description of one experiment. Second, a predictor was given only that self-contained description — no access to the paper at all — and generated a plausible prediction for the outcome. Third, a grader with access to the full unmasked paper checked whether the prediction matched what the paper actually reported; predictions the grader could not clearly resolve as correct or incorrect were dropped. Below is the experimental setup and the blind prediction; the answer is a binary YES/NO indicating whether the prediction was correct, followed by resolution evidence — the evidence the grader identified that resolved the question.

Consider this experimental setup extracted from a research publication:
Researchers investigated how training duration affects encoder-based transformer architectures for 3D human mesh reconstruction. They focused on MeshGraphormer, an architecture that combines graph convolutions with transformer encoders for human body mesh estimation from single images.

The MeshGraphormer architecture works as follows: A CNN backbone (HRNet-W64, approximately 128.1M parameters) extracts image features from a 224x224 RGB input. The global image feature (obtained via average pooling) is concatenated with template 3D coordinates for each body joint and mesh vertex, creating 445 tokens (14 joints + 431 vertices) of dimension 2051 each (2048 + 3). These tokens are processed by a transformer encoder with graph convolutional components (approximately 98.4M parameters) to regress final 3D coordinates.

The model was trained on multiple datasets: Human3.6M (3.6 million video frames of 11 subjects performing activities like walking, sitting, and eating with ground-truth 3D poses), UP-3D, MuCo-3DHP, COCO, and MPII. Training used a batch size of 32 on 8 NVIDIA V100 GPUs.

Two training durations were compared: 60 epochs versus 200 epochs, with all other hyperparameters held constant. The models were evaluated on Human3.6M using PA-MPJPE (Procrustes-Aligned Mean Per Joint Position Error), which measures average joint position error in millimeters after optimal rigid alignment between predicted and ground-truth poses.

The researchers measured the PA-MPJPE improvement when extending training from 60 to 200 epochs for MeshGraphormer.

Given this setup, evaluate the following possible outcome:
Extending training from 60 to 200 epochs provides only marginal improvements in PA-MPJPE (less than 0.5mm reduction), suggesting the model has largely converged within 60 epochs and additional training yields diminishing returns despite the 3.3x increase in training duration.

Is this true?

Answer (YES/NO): NO